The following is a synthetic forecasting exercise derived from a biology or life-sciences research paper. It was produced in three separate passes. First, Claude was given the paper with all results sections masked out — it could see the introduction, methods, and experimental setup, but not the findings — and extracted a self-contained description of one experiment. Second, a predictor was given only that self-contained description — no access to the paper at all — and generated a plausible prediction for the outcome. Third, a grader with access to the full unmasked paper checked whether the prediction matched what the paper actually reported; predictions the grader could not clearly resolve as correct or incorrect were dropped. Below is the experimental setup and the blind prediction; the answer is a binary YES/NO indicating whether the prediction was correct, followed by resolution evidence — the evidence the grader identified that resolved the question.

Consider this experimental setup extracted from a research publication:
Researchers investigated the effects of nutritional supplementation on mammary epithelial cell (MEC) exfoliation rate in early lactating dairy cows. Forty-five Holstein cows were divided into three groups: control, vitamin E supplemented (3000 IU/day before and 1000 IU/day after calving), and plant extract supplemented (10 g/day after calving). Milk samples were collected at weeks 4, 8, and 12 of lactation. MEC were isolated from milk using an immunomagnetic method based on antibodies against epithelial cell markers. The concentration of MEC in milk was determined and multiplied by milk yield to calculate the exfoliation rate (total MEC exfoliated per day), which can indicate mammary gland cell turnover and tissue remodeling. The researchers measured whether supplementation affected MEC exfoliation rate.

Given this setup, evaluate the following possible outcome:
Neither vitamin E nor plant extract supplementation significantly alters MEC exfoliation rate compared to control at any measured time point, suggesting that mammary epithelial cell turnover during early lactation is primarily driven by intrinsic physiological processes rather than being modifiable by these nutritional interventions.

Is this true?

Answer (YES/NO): YES